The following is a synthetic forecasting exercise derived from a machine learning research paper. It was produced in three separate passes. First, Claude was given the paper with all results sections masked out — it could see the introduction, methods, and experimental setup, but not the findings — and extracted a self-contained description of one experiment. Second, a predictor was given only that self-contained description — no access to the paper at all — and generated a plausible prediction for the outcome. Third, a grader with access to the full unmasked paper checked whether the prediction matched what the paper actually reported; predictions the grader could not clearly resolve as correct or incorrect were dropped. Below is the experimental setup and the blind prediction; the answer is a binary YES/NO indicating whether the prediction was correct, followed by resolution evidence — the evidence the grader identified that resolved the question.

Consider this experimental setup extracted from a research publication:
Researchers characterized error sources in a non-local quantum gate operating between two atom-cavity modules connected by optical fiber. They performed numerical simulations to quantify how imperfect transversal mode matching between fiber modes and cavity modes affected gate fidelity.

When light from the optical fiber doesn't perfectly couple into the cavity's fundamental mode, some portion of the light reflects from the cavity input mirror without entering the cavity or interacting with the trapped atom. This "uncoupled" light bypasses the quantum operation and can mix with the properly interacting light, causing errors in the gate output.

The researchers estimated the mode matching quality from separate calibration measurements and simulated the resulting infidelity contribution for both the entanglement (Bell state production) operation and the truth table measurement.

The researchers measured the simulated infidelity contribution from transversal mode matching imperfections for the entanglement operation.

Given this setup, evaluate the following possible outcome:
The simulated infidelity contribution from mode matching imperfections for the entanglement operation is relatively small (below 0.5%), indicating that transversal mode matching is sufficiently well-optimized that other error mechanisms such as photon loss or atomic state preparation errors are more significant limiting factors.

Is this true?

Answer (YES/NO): NO